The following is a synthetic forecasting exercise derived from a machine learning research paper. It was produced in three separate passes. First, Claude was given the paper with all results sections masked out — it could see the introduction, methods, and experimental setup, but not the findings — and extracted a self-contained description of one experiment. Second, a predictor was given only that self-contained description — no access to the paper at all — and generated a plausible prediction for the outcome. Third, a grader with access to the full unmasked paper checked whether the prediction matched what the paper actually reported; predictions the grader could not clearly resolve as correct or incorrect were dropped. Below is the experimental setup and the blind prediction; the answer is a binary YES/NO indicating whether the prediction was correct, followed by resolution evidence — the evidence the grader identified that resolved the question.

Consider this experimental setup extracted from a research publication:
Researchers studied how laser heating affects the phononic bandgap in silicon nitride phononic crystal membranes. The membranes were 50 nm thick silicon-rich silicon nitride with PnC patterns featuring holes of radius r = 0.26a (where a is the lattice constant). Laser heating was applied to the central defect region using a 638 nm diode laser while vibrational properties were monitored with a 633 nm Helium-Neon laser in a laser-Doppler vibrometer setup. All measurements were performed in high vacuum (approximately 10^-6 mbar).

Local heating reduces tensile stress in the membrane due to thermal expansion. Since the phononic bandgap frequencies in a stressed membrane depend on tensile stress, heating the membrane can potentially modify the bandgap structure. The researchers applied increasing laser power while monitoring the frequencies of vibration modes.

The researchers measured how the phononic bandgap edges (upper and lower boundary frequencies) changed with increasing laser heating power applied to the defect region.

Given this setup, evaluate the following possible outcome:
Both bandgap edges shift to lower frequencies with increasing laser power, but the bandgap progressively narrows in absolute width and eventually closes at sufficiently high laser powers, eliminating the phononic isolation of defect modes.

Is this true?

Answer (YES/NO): NO